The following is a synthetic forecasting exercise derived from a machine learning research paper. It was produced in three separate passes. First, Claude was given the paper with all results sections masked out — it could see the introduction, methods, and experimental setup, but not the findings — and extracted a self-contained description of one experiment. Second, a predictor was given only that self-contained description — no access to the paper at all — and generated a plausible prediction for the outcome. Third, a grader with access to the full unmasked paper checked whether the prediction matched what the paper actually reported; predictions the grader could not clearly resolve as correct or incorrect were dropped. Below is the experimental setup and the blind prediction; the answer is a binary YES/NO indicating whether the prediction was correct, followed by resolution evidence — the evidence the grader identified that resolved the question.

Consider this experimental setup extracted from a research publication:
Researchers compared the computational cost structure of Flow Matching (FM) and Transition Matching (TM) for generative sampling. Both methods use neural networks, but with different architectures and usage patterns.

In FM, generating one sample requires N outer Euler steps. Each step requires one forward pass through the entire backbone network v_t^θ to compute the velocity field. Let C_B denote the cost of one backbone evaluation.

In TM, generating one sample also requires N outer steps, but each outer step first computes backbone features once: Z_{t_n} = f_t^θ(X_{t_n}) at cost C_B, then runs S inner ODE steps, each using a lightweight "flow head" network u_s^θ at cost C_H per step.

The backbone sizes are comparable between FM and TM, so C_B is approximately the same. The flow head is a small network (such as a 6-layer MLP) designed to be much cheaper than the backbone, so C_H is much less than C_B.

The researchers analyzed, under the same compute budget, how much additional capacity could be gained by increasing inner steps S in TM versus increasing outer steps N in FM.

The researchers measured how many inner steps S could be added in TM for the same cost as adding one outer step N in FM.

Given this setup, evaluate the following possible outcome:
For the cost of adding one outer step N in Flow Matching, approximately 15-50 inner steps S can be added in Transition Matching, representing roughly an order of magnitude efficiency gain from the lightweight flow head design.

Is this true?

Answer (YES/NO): NO